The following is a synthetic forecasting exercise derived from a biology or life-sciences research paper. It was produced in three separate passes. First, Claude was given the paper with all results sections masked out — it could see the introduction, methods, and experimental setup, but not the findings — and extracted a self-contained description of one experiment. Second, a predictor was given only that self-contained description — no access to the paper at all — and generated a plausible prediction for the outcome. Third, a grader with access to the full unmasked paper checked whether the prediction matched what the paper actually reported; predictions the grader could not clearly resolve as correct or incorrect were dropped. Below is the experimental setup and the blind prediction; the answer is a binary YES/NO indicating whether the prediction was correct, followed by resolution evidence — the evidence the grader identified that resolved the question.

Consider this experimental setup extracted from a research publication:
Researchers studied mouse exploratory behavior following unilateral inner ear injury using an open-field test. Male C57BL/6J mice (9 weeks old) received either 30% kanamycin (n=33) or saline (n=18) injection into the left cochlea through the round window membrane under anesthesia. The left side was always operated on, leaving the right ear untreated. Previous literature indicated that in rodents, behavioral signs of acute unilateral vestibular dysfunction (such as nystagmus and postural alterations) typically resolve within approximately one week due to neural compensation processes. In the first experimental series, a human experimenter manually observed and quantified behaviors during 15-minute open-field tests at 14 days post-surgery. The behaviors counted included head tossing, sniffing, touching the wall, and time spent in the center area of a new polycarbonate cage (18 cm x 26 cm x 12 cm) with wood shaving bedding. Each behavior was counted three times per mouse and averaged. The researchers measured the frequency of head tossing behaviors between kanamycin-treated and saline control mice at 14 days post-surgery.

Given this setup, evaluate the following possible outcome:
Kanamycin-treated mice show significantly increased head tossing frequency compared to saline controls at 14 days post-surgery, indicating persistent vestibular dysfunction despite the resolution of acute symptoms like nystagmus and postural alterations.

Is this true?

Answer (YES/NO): NO